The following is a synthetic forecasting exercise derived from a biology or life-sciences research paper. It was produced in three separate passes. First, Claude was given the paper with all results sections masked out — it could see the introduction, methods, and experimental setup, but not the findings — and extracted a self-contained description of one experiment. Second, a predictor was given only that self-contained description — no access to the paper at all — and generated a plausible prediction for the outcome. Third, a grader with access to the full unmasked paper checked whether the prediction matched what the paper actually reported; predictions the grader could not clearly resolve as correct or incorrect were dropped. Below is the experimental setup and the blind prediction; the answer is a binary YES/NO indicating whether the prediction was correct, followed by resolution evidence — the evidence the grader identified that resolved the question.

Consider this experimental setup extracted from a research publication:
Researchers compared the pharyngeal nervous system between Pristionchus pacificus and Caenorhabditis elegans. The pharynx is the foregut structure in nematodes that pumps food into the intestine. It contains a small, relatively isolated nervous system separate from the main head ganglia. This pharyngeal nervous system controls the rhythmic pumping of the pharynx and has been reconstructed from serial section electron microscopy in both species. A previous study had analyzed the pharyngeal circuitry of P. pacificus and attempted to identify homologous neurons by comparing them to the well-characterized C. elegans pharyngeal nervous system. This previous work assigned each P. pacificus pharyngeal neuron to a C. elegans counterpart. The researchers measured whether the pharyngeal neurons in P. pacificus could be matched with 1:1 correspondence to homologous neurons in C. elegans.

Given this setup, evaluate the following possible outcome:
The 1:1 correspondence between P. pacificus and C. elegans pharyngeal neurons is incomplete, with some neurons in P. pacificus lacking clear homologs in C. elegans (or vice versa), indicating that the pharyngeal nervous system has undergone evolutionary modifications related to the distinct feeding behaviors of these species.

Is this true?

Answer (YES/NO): NO